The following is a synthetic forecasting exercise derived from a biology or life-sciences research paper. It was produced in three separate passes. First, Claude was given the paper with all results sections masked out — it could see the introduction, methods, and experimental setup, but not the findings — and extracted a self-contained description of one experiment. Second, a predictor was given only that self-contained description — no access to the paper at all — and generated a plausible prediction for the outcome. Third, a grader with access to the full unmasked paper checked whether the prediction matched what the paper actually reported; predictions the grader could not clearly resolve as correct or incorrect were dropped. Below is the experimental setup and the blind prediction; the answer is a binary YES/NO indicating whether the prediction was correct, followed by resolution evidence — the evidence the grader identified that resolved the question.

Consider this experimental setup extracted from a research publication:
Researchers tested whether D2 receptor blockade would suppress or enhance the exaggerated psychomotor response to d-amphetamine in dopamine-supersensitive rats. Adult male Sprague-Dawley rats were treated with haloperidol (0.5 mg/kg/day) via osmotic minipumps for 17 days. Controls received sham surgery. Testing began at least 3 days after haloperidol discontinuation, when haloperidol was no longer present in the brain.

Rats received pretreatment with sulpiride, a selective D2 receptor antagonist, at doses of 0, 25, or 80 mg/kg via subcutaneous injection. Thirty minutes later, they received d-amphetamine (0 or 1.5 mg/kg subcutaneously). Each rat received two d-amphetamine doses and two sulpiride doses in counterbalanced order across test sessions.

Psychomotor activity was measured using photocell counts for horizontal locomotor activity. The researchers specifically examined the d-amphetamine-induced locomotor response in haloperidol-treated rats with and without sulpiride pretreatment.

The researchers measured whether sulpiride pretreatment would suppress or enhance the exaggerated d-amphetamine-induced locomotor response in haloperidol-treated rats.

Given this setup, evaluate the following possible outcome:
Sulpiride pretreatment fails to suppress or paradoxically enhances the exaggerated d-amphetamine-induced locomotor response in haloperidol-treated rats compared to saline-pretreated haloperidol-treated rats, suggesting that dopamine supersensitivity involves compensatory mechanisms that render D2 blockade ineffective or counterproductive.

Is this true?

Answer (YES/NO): YES